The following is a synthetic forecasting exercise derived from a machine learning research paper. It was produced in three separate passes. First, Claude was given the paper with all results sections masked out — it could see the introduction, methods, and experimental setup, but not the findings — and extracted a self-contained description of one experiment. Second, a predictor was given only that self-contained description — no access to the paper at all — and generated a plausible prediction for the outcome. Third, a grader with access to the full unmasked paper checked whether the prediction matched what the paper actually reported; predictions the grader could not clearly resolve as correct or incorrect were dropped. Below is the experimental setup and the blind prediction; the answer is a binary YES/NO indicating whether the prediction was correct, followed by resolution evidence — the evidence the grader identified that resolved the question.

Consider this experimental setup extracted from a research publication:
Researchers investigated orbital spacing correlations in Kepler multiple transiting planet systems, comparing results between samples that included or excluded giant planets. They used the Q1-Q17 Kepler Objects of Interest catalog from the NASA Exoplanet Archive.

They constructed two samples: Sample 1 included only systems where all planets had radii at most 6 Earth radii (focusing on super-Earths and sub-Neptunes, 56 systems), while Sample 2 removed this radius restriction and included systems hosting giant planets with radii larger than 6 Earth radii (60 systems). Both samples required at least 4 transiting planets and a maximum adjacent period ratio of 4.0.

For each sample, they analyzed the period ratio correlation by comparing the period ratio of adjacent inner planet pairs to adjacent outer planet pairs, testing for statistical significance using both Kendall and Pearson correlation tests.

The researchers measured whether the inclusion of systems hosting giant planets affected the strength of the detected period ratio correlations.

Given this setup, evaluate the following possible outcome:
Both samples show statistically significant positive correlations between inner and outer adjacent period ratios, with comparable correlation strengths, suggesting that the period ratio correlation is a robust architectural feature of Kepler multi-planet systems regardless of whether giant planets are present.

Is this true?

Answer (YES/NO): YES